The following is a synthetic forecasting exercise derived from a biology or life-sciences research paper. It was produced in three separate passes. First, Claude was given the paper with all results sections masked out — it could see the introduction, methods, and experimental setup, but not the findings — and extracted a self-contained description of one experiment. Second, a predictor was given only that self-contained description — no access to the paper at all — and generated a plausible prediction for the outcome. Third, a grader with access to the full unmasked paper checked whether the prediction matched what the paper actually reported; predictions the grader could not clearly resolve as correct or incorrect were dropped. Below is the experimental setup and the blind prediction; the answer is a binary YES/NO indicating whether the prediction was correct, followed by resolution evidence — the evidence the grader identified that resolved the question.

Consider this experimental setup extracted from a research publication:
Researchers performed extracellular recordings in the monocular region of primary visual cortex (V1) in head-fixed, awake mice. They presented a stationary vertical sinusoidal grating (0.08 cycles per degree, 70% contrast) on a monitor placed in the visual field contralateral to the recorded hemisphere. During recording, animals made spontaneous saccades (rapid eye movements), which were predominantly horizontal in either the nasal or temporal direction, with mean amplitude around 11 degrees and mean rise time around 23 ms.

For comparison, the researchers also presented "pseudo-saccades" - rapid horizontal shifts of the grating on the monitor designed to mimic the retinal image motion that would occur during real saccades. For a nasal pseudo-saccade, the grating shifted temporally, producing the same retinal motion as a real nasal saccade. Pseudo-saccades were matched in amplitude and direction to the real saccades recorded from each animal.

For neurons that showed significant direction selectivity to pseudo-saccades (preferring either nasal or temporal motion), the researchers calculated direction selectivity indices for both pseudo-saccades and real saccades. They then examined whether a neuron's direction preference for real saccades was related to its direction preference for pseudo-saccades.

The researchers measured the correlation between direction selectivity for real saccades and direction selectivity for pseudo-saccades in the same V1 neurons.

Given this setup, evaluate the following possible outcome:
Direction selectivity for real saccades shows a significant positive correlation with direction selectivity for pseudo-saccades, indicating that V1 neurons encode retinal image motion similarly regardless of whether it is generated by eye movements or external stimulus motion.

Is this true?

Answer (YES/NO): NO